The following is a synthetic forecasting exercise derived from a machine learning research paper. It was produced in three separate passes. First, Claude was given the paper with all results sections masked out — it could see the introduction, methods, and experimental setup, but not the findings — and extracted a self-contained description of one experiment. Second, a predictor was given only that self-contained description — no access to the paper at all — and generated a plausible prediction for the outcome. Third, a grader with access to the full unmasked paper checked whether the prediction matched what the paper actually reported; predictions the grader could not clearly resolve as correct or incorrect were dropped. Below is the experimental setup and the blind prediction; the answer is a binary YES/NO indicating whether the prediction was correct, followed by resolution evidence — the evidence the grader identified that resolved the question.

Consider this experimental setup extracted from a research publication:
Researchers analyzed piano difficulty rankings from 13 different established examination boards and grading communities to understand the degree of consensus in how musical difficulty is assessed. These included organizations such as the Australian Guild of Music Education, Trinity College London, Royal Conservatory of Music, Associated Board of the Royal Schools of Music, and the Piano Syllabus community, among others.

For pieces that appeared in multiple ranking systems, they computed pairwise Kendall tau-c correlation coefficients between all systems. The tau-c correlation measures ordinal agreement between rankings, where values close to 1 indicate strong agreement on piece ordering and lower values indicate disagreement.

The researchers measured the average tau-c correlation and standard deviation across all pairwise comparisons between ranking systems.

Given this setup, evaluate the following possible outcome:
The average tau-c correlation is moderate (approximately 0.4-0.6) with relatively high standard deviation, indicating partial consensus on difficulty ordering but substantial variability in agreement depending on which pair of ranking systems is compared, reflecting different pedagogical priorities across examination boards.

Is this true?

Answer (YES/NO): NO